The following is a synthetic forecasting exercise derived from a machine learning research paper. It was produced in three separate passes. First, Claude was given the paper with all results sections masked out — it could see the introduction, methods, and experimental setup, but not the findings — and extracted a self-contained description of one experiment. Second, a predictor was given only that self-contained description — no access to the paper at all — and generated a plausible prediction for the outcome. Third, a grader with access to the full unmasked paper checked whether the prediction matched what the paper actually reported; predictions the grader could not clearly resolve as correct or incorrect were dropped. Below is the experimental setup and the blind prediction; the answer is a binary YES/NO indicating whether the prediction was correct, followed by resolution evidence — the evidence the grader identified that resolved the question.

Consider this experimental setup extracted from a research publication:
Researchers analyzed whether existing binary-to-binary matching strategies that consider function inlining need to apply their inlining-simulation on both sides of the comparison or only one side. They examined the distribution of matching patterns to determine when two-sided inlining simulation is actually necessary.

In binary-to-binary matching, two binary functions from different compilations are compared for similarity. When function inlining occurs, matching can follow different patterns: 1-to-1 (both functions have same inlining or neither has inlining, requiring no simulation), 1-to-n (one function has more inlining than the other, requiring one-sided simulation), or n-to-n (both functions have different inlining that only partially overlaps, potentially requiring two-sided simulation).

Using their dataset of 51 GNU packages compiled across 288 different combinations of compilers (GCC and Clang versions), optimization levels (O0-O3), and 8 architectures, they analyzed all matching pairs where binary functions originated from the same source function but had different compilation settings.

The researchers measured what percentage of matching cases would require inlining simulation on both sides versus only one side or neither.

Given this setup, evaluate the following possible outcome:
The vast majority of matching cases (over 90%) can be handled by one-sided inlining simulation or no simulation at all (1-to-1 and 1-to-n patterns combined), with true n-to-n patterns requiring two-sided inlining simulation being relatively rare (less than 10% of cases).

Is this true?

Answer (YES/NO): YES